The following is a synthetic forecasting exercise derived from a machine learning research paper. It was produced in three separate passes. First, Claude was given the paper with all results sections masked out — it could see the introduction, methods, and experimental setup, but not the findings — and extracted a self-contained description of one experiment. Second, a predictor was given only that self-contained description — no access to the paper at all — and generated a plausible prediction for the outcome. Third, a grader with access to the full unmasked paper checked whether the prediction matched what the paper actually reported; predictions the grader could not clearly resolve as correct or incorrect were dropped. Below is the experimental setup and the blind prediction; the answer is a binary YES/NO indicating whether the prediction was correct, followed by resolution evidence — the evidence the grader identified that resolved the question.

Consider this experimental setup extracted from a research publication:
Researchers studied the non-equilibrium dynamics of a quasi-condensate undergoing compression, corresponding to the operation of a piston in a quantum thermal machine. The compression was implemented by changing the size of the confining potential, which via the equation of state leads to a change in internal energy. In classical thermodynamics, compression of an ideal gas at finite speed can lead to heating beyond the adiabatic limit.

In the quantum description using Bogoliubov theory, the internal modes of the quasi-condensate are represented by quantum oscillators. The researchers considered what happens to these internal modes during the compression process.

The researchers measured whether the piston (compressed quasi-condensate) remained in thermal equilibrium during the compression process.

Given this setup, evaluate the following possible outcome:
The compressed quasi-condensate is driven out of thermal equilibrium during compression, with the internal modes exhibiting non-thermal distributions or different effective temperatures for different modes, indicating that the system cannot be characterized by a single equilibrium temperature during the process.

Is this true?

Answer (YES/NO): YES